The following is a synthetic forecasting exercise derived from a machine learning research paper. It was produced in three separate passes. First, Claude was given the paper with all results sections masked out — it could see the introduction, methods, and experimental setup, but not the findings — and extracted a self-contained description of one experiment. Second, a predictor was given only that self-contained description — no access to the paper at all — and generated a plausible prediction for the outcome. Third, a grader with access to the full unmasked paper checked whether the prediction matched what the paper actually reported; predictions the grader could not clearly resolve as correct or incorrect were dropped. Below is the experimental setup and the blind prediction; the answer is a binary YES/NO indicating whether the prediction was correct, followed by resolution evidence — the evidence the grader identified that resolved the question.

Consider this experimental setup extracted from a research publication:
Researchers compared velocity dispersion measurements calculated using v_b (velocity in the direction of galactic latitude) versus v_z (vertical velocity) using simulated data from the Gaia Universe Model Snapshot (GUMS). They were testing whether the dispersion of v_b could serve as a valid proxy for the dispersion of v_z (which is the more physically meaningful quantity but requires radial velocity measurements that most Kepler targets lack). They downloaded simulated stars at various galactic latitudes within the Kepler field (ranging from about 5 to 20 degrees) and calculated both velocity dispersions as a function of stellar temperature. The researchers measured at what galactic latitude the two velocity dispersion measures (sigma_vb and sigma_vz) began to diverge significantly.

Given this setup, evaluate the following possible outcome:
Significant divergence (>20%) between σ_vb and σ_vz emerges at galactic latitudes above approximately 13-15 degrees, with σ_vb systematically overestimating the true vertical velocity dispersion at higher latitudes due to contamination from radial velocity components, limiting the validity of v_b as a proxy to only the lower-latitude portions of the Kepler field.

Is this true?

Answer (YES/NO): YES